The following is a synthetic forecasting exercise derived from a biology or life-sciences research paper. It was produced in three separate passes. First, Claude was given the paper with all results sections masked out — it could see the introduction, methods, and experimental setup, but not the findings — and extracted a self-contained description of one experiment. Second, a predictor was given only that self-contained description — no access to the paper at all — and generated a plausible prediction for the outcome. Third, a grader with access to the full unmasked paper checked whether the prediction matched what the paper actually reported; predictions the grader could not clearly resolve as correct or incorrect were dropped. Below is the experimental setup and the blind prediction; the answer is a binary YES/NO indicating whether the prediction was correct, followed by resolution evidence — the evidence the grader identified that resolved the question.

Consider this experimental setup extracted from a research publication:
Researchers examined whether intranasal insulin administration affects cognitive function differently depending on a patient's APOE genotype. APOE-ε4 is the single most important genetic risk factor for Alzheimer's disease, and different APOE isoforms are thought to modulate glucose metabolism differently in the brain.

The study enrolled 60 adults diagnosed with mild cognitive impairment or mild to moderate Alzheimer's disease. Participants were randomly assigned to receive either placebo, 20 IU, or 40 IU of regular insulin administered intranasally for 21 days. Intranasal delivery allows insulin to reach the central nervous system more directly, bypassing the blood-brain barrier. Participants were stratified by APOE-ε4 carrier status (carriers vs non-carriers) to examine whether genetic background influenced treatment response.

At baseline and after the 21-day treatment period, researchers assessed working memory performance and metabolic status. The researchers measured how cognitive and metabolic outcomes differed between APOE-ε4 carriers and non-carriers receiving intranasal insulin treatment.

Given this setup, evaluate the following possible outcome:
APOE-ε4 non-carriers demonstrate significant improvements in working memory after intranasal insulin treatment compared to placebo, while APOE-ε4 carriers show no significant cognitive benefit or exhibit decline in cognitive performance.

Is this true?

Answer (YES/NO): NO